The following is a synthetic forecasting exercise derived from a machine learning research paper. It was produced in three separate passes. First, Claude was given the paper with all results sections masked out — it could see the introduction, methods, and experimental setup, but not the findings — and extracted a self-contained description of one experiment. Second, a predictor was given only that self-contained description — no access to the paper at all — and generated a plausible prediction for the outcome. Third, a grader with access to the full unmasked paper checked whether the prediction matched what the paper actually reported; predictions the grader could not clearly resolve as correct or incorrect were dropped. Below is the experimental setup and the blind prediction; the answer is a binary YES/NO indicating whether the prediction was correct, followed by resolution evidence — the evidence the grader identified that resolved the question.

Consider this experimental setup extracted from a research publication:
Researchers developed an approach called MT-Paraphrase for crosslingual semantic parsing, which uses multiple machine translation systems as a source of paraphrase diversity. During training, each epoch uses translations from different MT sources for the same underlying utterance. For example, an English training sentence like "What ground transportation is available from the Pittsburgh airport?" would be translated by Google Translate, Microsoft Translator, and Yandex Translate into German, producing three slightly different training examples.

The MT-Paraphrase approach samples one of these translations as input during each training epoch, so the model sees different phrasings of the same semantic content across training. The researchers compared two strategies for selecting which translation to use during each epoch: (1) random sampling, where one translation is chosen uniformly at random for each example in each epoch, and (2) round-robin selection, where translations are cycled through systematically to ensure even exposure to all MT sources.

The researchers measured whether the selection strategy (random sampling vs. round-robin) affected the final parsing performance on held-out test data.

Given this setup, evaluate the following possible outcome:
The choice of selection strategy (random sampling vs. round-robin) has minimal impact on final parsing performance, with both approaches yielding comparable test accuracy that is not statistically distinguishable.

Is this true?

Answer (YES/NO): YES